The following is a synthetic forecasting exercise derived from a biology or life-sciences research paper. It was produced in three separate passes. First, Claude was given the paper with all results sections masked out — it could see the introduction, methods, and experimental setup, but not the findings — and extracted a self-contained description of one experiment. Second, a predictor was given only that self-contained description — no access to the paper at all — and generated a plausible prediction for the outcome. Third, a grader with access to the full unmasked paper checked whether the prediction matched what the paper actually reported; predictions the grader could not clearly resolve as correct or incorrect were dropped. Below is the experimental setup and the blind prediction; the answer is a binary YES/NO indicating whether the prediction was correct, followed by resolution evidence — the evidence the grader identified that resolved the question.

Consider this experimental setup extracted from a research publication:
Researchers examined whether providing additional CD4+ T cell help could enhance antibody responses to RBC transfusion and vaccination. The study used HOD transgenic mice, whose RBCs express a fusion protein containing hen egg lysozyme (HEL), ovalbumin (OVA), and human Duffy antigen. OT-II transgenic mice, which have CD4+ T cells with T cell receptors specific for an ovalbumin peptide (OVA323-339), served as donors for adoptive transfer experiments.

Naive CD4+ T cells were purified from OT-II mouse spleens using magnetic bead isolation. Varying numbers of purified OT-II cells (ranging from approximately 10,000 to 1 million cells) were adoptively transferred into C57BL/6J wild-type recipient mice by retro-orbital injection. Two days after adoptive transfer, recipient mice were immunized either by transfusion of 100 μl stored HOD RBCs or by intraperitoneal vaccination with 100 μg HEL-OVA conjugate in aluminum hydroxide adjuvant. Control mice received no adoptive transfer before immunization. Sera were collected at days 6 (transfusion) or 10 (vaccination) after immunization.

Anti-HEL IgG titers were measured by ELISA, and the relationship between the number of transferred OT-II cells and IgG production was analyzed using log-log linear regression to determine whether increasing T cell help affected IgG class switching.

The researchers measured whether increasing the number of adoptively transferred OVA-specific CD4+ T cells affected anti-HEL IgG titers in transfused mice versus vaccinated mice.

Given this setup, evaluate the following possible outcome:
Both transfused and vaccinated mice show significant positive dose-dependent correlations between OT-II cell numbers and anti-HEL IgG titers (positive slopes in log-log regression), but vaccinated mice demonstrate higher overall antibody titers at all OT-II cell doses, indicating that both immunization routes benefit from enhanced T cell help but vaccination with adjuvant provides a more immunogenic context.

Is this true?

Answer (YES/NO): NO